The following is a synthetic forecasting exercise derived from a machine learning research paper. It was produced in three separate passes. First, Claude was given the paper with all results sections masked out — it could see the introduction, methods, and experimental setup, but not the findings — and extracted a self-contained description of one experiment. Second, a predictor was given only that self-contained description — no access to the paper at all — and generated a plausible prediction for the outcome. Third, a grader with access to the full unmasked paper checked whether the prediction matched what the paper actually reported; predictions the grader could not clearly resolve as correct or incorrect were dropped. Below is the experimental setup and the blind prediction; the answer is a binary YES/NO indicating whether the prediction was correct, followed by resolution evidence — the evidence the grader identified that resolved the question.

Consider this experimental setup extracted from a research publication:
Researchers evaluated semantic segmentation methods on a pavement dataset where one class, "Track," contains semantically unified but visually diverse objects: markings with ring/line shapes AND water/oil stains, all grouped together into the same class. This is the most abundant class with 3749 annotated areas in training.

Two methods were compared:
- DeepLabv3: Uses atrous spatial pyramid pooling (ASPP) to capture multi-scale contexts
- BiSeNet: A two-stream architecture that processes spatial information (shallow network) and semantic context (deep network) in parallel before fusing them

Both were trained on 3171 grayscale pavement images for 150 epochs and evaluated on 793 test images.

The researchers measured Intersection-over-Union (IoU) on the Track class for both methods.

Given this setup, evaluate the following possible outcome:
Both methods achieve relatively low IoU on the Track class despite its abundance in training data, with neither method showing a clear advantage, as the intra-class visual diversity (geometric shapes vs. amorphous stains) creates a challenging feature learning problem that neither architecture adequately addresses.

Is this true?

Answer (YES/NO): NO